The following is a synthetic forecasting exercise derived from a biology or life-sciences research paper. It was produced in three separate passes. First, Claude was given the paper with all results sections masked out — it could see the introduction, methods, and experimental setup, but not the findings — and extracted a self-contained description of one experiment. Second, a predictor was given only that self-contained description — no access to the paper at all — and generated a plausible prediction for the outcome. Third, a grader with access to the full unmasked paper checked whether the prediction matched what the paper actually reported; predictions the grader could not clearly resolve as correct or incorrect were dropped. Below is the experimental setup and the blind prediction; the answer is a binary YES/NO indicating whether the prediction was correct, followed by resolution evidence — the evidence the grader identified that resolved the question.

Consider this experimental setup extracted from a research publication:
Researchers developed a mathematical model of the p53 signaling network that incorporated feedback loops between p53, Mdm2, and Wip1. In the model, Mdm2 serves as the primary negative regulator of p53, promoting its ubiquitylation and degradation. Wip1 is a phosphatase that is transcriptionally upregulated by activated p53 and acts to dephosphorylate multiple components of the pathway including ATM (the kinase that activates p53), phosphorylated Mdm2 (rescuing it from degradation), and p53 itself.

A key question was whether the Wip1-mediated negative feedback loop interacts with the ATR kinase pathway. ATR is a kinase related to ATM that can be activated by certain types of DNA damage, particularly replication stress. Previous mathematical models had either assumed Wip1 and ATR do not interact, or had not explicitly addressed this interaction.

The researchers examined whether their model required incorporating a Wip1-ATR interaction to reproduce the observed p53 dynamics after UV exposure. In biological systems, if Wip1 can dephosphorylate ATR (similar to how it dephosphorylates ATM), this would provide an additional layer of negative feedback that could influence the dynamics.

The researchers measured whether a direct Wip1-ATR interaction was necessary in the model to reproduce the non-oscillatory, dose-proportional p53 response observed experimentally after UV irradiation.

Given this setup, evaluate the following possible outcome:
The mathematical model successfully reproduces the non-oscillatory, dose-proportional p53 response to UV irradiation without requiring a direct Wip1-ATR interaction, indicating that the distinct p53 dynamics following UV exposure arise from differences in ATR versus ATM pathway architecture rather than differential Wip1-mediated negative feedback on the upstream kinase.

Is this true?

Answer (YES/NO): YES